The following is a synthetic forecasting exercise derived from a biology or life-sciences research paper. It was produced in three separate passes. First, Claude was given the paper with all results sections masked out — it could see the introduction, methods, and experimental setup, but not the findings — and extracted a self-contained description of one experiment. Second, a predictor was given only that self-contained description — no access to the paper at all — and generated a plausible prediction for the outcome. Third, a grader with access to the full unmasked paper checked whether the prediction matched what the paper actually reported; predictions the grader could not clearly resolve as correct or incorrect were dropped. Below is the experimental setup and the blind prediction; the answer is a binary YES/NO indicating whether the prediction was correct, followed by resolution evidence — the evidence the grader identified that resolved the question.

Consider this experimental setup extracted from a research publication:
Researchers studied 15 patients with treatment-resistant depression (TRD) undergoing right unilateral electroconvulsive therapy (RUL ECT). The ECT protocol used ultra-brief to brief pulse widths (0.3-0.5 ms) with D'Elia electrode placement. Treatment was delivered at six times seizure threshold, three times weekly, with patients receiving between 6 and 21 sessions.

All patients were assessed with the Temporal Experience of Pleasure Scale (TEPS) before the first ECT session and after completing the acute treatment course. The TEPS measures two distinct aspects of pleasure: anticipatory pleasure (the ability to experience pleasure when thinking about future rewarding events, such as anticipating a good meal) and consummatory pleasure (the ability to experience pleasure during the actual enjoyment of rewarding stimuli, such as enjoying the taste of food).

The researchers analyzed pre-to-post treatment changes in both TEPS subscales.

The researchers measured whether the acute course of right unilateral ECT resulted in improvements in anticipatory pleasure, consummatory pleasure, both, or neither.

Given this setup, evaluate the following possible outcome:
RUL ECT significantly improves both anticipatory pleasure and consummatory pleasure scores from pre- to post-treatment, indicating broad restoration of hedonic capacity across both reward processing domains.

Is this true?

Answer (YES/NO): YES